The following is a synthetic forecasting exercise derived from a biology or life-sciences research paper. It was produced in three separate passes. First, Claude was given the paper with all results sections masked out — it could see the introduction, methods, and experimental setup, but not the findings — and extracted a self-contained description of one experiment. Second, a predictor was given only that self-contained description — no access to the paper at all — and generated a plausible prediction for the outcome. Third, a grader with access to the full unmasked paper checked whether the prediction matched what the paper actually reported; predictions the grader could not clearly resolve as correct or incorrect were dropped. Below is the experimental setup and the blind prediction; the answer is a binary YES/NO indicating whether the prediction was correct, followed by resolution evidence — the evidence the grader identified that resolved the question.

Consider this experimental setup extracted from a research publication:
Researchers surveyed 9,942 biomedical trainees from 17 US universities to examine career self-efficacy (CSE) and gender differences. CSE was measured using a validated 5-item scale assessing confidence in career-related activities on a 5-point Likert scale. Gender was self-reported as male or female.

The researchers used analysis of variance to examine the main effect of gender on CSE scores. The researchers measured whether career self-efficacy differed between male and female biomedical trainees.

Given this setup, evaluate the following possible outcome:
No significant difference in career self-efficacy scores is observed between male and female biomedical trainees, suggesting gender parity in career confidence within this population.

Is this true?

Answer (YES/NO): NO